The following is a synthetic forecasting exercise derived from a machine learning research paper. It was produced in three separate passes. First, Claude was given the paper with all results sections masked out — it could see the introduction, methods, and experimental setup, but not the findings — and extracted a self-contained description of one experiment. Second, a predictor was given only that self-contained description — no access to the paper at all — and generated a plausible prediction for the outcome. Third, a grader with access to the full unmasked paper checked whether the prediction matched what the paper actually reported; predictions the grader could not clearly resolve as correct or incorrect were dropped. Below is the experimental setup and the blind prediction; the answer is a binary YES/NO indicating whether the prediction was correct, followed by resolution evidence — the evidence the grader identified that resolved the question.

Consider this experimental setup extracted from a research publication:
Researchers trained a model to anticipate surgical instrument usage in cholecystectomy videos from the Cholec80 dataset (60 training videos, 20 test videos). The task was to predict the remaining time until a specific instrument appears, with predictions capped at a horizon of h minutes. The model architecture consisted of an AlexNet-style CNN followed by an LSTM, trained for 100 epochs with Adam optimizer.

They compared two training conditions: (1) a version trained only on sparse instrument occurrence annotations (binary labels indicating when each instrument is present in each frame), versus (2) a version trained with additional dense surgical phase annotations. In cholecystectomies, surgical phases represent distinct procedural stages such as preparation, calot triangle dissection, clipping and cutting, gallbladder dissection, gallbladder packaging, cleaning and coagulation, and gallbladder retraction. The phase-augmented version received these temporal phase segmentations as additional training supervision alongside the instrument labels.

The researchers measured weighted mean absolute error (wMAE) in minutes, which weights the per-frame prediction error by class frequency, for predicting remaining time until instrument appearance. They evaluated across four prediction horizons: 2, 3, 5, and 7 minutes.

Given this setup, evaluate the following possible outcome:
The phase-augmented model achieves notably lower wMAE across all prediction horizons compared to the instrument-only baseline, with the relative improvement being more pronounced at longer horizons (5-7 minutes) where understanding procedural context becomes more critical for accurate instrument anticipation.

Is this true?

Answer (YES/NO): NO